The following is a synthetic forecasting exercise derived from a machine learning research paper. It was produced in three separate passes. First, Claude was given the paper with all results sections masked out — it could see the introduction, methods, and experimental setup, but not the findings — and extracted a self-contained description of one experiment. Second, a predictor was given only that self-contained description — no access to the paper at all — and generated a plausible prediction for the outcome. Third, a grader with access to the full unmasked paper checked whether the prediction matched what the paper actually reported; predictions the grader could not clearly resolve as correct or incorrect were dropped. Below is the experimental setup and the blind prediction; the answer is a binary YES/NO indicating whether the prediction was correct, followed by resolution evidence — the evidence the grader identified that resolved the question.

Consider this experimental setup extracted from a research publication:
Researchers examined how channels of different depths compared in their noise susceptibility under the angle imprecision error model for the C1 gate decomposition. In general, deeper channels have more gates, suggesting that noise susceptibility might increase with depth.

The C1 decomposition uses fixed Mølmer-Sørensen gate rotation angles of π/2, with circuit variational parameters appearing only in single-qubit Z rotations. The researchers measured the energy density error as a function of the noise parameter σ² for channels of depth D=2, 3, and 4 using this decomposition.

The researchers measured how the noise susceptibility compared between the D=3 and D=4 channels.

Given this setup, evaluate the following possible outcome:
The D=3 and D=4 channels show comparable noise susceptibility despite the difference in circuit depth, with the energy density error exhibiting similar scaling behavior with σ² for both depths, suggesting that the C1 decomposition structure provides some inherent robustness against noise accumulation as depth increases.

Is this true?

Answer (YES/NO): NO